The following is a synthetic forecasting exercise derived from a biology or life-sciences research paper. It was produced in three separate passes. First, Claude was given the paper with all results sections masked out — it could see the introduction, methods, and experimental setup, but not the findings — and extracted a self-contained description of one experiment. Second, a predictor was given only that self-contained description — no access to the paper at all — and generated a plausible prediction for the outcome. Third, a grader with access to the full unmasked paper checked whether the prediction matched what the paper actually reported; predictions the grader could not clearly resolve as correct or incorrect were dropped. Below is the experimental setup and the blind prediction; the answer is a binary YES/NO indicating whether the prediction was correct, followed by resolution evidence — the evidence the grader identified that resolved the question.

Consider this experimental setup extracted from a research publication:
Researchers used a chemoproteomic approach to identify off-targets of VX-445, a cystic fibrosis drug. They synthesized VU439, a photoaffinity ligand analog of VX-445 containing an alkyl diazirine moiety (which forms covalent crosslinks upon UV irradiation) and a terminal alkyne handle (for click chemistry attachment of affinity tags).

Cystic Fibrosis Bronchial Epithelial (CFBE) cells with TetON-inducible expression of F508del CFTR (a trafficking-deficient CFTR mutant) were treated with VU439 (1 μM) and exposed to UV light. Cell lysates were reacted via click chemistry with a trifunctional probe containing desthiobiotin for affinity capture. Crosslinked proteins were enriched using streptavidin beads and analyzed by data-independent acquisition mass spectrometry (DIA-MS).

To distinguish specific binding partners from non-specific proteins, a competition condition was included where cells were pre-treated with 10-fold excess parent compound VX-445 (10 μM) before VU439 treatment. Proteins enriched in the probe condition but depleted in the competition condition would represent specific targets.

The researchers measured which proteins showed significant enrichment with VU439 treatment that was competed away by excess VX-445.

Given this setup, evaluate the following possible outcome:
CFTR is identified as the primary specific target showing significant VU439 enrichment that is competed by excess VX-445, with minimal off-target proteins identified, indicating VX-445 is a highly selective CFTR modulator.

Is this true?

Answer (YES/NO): NO